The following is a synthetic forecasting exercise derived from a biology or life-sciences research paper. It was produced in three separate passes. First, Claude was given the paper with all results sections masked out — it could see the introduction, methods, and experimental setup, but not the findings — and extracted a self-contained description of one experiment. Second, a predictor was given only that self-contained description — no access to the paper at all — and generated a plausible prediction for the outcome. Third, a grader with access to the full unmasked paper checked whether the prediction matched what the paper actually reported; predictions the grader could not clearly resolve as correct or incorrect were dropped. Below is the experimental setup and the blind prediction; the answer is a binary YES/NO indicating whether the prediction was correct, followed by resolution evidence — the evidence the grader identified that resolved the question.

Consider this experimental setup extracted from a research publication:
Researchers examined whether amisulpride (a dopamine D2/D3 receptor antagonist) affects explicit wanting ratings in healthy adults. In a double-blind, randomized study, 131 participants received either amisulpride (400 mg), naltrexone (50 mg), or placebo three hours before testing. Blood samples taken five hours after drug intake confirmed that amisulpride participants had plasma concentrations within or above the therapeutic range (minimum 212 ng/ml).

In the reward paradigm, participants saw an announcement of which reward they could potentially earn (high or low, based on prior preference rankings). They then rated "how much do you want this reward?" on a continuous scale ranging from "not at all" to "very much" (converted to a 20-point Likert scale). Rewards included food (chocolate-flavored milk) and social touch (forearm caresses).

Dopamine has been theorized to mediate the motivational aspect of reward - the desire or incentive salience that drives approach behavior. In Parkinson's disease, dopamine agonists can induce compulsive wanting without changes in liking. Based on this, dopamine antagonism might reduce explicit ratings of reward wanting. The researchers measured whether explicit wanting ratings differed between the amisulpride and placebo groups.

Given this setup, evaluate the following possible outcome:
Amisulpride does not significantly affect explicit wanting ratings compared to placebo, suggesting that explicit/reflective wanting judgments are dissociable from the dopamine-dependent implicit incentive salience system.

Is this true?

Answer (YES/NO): YES